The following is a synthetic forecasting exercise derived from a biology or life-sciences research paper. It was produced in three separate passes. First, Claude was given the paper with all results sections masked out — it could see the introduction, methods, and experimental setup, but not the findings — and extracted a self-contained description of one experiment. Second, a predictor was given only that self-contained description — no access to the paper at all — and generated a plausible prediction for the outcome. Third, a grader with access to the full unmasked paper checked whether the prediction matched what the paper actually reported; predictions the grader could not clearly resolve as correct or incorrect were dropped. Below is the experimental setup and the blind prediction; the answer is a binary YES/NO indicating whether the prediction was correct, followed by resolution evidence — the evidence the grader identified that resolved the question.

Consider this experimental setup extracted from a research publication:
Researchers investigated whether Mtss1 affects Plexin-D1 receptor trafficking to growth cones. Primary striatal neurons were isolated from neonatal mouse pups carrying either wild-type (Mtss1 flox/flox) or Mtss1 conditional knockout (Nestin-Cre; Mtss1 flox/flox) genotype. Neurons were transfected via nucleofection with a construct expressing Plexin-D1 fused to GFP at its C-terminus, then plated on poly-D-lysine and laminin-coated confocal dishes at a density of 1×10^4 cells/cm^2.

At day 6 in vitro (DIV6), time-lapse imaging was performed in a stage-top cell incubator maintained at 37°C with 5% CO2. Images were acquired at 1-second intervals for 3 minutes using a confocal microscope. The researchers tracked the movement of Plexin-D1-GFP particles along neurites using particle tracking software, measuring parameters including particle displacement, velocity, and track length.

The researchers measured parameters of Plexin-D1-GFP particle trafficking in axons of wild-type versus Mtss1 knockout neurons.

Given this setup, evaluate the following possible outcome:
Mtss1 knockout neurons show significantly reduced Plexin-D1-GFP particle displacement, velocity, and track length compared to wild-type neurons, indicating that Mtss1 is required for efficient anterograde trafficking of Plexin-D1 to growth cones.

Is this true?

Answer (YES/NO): YES